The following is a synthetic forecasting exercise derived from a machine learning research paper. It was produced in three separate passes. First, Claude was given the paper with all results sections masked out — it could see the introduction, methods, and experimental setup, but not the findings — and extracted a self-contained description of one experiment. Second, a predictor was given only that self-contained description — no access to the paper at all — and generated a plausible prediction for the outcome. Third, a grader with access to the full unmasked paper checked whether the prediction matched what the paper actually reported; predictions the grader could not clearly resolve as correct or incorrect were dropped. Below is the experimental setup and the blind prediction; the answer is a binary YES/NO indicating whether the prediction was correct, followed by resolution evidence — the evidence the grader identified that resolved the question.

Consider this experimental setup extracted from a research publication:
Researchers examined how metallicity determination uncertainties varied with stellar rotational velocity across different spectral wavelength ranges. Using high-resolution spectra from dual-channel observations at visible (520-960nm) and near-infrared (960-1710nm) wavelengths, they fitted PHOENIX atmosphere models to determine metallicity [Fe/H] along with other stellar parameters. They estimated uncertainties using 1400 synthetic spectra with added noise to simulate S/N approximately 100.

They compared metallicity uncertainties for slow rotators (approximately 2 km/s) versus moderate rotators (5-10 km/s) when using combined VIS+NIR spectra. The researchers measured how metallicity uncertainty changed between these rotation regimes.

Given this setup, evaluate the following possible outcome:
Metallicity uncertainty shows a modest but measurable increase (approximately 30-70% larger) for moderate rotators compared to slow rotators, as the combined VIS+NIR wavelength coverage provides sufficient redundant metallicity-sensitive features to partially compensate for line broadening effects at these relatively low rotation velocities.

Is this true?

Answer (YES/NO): NO